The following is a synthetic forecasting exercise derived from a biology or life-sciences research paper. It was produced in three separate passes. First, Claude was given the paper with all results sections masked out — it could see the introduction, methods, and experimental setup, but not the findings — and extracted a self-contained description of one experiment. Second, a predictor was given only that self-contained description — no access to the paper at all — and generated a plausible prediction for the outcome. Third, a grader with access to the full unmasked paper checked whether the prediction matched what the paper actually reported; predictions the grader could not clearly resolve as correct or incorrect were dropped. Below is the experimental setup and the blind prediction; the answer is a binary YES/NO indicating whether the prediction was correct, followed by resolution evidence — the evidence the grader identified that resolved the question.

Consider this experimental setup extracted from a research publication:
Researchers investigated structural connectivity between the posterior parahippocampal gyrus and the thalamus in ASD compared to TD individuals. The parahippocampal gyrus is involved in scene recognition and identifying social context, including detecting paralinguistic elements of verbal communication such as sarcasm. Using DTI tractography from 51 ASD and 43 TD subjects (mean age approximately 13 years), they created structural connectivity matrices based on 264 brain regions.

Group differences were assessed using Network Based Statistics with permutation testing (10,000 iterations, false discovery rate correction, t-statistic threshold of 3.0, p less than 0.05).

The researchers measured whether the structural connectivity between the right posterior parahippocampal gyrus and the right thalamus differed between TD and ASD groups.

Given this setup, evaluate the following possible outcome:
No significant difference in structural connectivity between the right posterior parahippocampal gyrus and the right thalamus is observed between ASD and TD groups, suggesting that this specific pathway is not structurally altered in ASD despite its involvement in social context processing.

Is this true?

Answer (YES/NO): NO